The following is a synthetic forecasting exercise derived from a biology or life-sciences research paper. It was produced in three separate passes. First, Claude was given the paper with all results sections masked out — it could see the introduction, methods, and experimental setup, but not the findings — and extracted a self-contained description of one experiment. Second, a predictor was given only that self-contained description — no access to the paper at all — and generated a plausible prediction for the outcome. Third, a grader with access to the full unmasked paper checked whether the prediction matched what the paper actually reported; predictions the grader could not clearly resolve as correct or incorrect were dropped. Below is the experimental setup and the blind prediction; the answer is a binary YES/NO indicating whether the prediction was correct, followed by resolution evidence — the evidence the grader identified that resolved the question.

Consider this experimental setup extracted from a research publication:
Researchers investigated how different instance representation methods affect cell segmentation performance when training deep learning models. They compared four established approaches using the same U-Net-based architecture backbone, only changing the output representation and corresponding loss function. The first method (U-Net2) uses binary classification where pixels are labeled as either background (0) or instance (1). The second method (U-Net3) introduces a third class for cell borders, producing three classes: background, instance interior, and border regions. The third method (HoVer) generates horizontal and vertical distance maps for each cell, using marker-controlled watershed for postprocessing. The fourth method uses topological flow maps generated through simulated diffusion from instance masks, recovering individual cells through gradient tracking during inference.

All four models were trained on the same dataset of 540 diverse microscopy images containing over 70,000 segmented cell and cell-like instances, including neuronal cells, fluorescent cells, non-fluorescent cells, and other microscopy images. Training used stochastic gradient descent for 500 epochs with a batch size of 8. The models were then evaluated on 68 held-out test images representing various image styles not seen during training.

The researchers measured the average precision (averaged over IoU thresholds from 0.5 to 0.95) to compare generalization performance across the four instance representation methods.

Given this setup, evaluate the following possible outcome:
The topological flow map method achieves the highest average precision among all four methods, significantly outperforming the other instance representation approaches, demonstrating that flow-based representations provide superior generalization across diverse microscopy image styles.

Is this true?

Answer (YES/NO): YES